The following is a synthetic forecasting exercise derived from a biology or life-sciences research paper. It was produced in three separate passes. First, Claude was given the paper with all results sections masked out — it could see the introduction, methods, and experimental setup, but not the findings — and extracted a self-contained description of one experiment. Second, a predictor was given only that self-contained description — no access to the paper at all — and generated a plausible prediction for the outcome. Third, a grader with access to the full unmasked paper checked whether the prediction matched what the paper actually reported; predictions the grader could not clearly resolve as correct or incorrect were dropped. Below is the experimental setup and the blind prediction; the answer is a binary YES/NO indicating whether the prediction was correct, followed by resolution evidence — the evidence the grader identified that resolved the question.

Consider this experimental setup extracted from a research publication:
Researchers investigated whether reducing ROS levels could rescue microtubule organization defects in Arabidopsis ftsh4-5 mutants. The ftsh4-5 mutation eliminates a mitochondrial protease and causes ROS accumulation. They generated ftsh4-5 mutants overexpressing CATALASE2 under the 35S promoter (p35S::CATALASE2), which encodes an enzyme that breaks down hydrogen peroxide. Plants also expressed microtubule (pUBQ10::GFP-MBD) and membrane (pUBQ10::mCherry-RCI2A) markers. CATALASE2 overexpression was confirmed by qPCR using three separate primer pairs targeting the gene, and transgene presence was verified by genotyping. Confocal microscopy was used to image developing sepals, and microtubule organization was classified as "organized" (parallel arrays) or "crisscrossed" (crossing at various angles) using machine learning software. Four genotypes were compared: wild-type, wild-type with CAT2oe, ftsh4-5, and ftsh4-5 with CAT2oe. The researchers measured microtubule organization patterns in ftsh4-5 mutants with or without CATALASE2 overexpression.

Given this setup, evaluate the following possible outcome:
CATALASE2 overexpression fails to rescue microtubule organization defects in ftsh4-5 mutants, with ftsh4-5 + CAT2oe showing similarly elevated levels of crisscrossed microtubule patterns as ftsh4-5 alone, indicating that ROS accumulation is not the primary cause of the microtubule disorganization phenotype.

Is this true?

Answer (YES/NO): NO